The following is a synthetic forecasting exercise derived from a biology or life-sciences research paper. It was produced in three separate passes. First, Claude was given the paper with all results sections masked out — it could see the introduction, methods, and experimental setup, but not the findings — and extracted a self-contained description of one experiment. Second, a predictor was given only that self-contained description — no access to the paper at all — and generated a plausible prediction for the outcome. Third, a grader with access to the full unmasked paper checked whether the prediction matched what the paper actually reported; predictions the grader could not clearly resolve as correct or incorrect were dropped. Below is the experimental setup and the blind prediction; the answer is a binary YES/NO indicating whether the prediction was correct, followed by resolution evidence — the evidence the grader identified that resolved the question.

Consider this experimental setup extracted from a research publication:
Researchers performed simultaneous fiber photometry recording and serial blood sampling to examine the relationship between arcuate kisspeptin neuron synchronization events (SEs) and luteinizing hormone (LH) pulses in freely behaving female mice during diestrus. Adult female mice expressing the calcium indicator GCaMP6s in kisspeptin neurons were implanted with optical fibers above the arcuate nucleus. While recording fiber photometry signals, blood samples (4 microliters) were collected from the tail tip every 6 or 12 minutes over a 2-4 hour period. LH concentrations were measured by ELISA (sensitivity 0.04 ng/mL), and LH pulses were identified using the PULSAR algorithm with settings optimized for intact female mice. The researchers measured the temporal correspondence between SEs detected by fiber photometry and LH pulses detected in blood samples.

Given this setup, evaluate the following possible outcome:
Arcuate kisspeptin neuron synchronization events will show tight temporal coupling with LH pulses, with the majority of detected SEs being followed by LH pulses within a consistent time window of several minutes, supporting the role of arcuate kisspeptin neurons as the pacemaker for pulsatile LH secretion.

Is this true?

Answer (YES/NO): YES